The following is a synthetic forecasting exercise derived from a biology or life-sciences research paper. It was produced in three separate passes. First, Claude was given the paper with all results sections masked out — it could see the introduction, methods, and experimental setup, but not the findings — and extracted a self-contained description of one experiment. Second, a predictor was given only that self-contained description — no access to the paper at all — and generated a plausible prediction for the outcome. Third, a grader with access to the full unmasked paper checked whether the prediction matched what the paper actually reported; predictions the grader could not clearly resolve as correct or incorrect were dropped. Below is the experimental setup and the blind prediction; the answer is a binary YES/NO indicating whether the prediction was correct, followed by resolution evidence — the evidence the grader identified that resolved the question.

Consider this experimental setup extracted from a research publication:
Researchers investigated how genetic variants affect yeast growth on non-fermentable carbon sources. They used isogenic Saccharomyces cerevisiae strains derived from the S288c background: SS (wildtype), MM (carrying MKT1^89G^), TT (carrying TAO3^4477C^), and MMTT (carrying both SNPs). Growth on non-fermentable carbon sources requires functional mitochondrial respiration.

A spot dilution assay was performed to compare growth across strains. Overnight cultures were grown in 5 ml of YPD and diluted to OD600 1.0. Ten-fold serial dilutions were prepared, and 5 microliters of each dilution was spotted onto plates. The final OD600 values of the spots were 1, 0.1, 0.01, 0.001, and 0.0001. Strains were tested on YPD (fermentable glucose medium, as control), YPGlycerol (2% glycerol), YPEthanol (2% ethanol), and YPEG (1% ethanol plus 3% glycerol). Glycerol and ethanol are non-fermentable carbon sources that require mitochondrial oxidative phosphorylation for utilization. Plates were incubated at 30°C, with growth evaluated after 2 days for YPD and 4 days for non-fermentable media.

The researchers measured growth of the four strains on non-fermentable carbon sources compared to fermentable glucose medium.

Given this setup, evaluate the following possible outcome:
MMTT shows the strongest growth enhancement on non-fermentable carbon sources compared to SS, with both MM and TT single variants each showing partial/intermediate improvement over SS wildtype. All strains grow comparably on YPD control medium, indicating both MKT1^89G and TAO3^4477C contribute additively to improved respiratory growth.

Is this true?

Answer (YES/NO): NO